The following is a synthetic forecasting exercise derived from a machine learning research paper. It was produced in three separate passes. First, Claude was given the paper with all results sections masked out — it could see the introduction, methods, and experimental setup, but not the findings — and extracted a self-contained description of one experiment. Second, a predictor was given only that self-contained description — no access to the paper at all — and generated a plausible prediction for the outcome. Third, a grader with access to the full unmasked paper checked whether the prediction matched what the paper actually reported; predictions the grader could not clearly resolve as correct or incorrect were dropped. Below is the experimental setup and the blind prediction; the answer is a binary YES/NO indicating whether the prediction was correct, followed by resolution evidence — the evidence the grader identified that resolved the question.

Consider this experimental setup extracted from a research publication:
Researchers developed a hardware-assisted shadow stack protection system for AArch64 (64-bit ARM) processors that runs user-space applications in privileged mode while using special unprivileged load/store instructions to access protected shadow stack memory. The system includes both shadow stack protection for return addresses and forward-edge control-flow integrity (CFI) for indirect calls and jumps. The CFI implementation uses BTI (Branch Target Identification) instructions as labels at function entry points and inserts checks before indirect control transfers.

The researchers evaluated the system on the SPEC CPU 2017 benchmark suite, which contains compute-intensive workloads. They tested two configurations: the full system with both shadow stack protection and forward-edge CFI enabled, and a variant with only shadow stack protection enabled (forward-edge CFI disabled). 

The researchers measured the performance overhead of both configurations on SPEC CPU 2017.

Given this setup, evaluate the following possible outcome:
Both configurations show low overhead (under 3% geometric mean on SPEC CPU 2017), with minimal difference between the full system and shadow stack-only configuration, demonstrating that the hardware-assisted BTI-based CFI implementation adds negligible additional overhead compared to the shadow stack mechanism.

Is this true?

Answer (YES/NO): NO